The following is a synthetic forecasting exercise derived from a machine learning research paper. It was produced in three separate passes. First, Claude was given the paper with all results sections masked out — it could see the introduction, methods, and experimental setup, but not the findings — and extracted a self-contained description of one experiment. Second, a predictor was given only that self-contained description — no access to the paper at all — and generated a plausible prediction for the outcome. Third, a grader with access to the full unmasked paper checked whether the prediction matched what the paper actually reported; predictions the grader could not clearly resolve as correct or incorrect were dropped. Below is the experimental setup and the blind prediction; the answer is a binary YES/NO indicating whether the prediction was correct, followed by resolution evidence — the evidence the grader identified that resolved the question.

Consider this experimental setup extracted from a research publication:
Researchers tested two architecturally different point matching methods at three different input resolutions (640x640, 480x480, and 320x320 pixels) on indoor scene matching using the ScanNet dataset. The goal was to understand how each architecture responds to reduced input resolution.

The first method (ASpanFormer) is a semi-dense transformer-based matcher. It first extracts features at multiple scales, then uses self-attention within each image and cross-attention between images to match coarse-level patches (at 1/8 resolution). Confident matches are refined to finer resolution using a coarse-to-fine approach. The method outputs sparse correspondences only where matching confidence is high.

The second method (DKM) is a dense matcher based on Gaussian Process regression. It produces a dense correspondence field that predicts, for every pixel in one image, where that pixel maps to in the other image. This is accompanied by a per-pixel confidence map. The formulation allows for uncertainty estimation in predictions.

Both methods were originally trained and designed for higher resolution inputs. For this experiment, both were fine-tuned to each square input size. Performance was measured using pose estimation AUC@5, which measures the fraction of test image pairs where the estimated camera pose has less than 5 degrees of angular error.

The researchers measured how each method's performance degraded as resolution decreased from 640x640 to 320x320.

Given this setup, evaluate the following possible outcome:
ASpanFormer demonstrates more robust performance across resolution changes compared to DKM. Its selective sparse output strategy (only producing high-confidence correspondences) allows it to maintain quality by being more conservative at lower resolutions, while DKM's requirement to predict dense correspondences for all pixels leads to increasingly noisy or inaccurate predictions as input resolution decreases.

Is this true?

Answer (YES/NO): NO